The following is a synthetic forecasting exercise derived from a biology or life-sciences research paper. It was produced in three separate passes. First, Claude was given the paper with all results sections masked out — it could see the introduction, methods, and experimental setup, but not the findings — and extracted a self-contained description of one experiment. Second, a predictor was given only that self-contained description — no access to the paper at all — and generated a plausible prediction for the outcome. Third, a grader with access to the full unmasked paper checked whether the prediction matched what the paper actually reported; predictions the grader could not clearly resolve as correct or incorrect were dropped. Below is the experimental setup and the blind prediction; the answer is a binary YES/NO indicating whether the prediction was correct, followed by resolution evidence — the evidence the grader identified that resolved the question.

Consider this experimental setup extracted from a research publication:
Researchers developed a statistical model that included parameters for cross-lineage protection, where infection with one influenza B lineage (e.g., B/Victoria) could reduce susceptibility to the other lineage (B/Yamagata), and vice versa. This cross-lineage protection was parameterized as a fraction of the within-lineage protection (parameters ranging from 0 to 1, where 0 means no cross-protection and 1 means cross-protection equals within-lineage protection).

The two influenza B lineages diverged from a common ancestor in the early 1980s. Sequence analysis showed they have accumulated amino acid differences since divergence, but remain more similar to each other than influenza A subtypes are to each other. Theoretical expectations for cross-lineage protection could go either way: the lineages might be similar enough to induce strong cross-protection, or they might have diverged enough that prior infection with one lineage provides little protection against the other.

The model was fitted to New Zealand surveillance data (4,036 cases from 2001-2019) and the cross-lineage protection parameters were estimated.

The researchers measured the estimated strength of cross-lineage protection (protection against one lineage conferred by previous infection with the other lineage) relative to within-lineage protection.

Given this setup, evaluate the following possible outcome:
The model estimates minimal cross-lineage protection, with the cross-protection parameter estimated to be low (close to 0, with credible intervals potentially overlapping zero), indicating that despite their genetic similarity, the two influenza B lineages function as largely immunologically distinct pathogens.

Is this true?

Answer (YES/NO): YES